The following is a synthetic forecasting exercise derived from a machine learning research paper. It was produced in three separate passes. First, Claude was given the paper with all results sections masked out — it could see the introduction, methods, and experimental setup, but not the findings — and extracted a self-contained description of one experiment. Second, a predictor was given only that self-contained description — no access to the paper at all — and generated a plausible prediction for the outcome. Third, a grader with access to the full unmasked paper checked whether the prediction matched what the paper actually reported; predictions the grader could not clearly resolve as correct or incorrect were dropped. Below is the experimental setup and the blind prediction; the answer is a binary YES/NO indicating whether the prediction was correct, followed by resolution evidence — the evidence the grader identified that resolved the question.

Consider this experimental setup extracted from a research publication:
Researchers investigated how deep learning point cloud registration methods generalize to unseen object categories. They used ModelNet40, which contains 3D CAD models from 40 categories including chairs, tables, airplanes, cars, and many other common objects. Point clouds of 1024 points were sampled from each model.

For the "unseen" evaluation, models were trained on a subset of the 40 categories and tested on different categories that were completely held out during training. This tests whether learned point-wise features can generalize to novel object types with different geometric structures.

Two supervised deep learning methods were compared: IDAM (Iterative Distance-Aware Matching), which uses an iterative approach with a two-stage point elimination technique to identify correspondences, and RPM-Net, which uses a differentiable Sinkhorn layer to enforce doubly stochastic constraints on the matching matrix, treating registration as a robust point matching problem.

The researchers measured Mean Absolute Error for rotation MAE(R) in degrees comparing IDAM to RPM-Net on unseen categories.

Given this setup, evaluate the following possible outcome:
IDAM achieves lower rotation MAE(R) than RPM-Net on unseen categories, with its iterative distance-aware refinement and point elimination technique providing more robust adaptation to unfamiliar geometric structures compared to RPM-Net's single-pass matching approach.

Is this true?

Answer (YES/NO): NO